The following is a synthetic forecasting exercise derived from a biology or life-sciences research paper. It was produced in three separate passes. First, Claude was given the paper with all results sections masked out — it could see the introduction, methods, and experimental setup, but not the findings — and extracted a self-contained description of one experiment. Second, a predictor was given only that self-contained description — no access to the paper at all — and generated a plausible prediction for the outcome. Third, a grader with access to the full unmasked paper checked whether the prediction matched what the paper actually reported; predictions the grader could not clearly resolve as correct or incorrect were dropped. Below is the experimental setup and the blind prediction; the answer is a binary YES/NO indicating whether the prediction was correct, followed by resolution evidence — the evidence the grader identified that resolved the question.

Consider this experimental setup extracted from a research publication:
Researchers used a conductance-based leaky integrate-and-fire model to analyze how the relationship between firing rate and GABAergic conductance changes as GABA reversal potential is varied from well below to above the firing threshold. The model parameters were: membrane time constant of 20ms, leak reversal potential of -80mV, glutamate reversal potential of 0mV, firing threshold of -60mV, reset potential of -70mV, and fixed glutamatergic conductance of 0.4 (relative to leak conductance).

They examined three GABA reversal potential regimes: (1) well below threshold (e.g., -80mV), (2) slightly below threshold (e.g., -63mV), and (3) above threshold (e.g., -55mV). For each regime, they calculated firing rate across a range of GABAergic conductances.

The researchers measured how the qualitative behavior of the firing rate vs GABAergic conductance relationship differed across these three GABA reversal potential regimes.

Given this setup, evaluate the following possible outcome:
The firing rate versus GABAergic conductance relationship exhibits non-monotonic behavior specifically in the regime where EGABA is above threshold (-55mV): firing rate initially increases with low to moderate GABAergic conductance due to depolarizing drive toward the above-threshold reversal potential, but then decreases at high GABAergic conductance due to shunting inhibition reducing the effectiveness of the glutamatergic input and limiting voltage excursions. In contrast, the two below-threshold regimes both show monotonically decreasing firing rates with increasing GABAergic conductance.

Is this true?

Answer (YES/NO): NO